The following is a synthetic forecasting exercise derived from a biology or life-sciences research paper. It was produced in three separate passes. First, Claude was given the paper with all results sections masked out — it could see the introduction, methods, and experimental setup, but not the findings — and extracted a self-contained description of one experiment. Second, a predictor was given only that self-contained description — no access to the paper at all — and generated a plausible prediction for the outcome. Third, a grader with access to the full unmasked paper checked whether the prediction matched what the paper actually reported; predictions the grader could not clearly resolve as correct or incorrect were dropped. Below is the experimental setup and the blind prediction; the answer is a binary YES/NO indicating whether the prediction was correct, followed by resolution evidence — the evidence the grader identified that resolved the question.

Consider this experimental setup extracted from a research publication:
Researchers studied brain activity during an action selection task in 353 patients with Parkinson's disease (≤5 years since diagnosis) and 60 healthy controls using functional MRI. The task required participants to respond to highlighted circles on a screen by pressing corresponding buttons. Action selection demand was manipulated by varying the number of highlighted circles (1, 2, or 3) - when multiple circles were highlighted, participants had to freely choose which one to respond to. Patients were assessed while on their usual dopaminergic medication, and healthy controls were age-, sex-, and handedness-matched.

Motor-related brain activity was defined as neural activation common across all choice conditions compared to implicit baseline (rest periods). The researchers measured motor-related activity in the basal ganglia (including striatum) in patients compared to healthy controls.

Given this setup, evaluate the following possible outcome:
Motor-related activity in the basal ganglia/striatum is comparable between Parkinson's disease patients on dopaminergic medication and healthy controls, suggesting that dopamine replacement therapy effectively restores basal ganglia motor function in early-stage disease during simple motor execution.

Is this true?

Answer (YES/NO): NO